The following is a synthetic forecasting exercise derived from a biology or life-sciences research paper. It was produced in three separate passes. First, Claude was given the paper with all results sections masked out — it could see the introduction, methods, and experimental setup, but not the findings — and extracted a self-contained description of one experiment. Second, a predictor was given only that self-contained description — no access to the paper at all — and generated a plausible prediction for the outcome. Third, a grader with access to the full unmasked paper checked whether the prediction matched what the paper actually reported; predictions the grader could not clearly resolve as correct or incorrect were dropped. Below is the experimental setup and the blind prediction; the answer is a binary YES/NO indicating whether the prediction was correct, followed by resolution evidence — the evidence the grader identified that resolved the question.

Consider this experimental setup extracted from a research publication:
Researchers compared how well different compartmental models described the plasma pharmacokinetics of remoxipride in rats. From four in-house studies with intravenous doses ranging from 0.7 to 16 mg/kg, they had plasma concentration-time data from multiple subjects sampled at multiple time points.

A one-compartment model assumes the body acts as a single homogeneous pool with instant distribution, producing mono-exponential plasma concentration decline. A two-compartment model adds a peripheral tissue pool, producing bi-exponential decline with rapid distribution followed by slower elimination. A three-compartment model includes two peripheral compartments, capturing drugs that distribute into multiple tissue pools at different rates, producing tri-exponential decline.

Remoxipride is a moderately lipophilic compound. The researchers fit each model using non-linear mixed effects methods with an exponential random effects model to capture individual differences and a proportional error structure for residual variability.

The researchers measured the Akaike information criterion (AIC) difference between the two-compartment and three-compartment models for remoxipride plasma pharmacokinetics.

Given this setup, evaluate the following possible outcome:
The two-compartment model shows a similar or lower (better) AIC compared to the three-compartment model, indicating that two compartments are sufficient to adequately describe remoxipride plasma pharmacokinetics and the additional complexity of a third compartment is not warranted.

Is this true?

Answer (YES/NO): NO